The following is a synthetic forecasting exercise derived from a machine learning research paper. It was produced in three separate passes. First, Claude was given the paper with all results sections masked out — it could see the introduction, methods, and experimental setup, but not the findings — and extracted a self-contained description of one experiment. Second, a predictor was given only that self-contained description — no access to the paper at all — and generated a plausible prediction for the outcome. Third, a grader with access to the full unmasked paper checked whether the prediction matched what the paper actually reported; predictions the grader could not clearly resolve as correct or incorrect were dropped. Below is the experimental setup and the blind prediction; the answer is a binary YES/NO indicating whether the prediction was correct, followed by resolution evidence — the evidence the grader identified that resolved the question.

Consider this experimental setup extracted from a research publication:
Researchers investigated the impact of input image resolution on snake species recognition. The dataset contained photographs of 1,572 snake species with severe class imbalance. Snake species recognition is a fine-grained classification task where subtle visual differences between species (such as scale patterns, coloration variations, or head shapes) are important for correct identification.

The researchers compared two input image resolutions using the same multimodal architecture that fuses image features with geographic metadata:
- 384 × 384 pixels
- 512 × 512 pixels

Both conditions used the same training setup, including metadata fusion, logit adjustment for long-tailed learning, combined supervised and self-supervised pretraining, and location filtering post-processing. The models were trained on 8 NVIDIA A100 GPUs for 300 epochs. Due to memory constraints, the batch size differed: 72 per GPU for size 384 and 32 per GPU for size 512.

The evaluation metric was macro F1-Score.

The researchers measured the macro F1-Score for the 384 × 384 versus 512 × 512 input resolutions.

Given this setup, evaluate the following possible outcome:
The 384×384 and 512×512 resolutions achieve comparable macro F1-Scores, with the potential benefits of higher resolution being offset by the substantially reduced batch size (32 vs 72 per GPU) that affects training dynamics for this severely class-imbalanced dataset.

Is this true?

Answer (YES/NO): NO